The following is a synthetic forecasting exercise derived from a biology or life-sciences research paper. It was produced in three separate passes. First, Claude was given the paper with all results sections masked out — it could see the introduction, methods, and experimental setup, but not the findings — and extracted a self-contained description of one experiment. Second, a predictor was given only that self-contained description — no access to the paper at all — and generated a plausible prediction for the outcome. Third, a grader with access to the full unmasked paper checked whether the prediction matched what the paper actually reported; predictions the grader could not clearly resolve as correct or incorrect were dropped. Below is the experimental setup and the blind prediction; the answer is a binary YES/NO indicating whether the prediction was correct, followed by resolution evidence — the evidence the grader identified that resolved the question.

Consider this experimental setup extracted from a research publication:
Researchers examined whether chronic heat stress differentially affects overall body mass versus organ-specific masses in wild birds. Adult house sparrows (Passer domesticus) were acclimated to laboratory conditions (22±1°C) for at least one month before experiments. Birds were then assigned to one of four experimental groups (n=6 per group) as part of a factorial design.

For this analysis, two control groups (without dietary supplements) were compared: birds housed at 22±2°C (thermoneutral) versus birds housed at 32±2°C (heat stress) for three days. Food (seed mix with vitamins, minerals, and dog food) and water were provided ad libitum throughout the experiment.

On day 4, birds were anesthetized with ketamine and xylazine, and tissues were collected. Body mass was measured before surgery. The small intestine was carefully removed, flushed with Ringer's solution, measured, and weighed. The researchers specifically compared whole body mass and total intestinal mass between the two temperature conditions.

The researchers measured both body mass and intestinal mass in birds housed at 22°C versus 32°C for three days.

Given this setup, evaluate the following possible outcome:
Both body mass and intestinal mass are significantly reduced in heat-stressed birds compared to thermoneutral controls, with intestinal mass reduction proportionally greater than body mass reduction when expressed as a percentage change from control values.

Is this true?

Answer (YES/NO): NO